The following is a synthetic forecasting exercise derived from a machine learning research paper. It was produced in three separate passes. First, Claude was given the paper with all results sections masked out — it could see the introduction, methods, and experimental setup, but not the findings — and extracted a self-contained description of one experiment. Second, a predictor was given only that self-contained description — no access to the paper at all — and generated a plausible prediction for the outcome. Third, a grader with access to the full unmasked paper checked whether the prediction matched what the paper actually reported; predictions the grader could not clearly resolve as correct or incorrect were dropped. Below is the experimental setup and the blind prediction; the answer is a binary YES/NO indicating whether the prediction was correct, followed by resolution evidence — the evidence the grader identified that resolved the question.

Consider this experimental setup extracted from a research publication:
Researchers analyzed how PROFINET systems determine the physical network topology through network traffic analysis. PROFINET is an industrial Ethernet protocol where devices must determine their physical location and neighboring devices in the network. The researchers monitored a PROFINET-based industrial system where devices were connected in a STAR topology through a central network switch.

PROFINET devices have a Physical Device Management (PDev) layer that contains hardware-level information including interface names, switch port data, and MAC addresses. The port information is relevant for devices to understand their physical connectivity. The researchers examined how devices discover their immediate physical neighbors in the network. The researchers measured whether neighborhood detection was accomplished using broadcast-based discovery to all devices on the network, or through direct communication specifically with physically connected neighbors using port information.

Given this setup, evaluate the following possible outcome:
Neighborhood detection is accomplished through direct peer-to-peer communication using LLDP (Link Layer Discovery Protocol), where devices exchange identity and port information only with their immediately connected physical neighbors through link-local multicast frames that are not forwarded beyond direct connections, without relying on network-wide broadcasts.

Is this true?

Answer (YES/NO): YES